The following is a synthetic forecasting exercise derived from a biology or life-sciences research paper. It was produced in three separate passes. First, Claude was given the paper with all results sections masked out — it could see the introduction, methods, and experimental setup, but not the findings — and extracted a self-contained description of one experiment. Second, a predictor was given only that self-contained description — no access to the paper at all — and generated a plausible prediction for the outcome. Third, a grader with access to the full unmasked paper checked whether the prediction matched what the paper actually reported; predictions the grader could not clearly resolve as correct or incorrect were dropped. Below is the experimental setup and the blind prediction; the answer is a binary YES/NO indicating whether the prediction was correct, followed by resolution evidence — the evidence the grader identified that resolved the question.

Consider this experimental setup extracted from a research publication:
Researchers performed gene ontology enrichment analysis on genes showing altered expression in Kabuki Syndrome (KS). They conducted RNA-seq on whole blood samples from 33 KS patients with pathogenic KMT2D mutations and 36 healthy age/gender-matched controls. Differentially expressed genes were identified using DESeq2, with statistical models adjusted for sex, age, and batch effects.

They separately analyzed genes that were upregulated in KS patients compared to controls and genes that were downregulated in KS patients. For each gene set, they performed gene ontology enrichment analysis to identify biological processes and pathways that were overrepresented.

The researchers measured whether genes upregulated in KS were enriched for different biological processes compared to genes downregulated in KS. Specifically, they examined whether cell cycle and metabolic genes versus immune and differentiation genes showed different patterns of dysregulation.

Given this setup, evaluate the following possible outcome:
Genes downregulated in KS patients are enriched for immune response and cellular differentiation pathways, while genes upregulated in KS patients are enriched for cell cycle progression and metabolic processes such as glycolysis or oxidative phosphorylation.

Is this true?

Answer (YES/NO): YES